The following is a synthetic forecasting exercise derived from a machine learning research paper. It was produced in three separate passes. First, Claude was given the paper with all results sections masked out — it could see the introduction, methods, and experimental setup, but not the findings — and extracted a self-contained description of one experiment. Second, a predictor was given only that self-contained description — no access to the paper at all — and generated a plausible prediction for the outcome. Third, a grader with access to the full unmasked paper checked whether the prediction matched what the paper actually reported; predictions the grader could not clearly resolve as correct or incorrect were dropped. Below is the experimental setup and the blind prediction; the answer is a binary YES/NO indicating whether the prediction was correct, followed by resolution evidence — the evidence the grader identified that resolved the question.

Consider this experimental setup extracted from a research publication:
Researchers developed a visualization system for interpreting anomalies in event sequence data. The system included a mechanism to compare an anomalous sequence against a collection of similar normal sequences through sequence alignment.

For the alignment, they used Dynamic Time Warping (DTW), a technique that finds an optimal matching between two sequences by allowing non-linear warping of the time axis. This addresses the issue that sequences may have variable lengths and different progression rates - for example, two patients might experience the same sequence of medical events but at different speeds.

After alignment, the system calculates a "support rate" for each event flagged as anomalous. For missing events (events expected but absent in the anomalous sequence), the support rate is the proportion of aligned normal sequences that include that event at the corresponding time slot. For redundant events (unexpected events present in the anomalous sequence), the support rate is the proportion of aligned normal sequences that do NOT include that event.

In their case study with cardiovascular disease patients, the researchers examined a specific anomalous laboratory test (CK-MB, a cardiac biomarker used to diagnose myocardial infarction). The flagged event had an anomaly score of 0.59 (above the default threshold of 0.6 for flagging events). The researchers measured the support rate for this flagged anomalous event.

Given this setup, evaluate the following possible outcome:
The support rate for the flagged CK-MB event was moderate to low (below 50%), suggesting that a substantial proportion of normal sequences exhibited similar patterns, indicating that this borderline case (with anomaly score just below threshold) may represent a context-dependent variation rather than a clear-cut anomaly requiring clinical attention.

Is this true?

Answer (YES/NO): NO